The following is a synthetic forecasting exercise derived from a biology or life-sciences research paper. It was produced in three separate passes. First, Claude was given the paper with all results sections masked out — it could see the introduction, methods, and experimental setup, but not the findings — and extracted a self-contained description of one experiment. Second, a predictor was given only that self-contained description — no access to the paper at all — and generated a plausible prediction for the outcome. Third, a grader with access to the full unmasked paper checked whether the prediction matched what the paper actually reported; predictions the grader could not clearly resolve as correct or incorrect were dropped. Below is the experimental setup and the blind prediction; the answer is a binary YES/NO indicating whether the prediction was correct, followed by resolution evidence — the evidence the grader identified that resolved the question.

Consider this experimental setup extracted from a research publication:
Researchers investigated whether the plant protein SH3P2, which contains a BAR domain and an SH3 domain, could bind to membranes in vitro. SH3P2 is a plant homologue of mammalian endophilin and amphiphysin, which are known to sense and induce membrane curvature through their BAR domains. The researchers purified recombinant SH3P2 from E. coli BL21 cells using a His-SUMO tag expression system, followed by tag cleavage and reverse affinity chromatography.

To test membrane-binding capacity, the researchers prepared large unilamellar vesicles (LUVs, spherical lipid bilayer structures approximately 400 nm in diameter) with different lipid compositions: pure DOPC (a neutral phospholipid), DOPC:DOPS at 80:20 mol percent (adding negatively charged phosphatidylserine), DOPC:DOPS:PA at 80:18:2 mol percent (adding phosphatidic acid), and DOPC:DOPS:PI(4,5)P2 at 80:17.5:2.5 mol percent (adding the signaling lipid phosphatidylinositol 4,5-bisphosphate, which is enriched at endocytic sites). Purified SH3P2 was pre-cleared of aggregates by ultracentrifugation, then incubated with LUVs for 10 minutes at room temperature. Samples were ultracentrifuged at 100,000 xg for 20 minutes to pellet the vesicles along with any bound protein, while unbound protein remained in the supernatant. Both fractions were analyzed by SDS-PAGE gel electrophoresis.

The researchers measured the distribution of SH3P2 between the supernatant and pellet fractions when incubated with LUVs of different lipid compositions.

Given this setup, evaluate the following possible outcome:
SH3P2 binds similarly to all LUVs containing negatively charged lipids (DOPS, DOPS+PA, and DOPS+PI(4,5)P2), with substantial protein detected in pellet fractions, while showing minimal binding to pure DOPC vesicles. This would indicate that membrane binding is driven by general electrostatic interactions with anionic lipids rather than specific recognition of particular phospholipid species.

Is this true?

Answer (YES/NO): NO